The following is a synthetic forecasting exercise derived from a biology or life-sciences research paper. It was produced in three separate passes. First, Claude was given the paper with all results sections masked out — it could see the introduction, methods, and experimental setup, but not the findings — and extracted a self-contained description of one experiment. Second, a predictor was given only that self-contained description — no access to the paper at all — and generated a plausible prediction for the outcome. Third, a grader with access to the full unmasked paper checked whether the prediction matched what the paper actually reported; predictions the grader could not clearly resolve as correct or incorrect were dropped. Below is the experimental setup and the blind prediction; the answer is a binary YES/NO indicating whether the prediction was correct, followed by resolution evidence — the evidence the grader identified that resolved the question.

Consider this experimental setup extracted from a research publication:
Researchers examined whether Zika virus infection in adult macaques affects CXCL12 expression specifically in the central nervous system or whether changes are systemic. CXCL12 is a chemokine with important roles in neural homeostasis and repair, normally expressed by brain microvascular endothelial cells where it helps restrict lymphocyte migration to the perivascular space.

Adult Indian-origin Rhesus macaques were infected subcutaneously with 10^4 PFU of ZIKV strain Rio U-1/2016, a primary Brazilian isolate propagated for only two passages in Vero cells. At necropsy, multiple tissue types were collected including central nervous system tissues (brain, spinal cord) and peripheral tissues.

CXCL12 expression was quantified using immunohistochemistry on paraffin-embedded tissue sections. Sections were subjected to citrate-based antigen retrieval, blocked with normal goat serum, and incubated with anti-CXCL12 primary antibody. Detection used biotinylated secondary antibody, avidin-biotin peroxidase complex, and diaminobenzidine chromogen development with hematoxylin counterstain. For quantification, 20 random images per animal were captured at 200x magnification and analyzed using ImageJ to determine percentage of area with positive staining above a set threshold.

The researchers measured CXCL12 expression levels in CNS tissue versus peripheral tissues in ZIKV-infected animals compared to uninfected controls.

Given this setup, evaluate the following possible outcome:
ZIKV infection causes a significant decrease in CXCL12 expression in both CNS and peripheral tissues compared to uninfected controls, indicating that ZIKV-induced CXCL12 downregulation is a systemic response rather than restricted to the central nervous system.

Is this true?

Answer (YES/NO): NO